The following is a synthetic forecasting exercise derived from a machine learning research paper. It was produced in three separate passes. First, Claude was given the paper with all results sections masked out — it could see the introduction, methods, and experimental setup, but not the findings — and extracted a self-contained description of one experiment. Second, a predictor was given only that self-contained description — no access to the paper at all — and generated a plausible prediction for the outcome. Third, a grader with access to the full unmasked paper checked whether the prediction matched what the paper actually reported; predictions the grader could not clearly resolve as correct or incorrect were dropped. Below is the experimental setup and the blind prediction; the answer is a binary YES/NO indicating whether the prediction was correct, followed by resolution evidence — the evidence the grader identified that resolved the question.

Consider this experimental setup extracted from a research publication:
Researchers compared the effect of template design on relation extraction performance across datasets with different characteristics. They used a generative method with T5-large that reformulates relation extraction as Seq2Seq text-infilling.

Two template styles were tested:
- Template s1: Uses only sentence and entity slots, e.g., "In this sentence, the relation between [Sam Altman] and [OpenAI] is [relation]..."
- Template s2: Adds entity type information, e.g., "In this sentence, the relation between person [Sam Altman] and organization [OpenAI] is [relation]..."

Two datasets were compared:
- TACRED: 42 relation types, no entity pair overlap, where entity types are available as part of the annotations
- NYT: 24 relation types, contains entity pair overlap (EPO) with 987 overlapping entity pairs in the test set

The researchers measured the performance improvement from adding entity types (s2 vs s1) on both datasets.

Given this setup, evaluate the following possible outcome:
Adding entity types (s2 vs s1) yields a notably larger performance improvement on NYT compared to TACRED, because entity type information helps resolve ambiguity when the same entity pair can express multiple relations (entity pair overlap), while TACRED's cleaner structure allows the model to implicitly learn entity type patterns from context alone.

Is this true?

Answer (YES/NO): NO